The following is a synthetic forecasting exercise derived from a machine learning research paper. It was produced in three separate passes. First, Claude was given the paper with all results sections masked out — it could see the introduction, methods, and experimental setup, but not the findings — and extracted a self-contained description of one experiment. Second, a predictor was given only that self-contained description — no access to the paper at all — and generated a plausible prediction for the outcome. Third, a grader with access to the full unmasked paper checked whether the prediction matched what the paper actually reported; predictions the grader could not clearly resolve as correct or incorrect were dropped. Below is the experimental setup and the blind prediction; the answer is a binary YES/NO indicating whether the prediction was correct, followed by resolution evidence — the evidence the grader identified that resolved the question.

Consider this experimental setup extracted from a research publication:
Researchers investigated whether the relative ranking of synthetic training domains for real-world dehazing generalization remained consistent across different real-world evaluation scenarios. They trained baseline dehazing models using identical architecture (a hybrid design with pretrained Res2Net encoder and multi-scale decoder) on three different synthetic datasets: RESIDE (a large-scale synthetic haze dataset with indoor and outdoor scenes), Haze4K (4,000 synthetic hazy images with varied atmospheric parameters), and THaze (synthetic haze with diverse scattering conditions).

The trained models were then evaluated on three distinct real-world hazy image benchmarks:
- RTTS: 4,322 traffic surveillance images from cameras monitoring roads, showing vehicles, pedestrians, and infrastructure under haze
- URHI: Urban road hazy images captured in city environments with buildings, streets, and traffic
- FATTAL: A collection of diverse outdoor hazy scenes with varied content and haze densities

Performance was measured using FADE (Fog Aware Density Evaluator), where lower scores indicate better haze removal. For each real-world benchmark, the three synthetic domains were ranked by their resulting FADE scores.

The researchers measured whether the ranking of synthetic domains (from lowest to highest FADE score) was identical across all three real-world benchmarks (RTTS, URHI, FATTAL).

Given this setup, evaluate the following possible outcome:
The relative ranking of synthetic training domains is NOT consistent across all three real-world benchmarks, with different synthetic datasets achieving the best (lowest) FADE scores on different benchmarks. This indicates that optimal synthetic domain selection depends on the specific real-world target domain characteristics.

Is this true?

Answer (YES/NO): NO